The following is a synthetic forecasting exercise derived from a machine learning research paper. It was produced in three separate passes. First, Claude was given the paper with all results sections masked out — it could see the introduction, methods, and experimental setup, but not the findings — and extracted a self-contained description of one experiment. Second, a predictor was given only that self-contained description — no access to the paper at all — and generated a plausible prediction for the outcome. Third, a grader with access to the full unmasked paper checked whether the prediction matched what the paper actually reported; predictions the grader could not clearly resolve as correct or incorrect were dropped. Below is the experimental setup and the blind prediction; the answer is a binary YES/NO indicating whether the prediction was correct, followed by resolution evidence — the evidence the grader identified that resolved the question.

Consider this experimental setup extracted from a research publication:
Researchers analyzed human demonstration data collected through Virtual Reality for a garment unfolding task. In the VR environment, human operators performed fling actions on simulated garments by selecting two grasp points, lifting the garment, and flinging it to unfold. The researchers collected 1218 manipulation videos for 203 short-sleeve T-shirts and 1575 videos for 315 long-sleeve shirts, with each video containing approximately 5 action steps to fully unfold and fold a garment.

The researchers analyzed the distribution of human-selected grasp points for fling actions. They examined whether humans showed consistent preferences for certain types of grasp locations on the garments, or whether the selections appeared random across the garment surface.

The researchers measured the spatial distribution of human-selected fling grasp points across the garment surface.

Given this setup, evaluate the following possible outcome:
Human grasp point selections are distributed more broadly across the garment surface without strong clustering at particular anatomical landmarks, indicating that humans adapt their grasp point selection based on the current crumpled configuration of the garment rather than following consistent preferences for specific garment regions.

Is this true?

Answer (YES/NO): NO